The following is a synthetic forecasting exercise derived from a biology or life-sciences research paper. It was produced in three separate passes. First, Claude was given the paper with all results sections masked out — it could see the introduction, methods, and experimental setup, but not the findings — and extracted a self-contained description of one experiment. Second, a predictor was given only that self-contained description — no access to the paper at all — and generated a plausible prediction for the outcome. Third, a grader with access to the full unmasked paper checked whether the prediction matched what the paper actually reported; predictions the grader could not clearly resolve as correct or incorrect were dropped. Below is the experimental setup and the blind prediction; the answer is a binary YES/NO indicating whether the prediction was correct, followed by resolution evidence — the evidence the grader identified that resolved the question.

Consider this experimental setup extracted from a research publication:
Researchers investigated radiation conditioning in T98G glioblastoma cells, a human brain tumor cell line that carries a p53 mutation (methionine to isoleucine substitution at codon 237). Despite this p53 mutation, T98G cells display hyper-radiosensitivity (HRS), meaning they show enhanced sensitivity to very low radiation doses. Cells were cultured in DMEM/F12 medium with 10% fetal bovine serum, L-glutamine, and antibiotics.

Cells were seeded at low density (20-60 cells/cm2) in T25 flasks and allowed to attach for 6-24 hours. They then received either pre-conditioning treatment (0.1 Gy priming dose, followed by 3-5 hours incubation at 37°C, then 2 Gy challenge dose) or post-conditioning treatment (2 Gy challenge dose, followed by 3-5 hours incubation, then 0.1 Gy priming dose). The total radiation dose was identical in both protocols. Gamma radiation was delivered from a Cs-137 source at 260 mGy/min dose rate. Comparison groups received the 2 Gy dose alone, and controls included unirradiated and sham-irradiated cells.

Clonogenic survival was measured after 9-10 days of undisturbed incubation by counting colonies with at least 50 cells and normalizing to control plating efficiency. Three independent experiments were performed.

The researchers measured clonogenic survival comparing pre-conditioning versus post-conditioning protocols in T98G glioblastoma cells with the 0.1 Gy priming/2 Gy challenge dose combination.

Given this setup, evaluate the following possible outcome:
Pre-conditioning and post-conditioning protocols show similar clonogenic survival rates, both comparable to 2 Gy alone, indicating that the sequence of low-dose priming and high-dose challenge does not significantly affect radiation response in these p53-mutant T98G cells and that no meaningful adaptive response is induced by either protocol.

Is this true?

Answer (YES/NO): NO